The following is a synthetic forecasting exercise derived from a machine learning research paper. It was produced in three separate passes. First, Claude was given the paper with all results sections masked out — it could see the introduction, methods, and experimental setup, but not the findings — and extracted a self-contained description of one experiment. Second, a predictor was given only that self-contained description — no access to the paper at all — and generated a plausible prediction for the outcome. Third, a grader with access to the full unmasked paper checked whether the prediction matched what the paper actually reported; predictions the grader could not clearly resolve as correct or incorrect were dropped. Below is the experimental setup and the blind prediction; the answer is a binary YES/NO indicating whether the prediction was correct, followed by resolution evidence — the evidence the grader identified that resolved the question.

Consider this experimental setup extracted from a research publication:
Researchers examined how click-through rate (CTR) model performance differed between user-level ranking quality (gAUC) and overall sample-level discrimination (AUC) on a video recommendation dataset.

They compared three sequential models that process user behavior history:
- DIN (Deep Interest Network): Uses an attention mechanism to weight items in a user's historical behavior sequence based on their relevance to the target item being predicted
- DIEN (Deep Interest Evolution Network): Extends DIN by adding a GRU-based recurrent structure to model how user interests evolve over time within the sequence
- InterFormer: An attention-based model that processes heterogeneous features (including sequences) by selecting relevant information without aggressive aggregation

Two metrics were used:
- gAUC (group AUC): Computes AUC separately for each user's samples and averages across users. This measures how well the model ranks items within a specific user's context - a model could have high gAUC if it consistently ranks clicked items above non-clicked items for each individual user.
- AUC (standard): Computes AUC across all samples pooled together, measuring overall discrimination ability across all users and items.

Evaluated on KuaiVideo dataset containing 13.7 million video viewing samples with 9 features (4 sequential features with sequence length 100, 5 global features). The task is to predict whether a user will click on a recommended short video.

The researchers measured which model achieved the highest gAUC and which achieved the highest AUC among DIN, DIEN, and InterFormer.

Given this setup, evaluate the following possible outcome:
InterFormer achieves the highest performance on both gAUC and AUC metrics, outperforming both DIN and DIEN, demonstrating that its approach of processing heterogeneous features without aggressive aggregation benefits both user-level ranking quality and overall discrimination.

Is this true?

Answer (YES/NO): NO